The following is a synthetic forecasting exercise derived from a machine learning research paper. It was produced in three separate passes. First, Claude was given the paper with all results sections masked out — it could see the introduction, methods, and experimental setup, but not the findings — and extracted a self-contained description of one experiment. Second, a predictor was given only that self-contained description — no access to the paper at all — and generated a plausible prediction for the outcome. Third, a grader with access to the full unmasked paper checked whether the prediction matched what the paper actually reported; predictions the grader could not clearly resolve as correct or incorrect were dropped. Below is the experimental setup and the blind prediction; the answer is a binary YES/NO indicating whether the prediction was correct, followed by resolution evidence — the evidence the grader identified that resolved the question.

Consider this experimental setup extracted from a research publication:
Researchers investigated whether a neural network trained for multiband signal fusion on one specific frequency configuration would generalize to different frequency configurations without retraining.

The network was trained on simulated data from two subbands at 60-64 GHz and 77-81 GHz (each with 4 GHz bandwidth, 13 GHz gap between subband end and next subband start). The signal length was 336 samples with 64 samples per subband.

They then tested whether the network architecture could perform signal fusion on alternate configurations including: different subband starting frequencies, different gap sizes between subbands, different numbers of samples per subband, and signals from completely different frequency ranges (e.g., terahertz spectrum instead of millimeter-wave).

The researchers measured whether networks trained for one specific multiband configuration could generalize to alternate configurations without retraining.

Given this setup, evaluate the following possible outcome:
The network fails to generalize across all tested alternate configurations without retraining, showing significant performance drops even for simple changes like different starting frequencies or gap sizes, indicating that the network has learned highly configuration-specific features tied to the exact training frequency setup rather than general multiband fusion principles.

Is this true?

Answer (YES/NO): YES